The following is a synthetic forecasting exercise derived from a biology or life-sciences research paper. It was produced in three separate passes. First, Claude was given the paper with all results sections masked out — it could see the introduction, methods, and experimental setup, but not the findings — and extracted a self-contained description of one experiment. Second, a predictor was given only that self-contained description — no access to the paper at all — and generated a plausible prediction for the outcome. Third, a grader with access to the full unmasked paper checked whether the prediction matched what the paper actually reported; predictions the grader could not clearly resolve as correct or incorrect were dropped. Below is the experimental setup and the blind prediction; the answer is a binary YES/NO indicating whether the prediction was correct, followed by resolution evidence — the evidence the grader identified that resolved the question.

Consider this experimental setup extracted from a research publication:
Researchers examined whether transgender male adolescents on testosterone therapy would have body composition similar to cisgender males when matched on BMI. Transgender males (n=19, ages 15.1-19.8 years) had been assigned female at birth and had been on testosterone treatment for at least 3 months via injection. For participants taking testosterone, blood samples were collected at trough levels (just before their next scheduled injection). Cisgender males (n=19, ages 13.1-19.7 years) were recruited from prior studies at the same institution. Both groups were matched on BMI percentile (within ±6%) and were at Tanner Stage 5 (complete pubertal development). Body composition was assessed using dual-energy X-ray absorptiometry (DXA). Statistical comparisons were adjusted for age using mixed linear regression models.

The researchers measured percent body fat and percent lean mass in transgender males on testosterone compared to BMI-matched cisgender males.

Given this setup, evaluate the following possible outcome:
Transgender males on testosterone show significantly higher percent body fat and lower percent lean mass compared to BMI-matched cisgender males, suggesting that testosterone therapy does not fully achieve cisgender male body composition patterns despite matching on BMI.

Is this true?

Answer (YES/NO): YES